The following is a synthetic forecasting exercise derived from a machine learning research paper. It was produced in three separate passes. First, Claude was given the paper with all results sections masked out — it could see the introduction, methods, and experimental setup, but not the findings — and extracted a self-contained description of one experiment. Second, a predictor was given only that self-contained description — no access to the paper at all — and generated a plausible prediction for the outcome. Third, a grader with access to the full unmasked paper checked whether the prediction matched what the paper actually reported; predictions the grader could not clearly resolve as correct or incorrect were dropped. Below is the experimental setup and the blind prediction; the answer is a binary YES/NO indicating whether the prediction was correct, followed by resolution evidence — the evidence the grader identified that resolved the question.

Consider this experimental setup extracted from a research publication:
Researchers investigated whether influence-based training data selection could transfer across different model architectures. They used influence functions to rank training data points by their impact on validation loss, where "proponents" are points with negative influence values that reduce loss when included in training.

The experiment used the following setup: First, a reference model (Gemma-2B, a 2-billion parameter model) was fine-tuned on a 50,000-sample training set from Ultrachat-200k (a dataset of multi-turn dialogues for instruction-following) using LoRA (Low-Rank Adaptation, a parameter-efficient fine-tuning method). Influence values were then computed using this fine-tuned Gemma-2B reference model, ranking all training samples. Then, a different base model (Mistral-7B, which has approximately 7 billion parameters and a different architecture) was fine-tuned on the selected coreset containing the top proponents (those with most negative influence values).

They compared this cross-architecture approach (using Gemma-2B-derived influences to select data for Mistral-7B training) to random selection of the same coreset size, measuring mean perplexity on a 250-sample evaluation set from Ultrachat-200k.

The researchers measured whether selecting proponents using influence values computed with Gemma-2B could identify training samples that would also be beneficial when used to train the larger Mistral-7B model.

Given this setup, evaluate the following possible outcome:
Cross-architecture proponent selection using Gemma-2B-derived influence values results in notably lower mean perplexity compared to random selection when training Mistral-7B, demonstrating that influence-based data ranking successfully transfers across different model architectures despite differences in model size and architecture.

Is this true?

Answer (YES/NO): YES